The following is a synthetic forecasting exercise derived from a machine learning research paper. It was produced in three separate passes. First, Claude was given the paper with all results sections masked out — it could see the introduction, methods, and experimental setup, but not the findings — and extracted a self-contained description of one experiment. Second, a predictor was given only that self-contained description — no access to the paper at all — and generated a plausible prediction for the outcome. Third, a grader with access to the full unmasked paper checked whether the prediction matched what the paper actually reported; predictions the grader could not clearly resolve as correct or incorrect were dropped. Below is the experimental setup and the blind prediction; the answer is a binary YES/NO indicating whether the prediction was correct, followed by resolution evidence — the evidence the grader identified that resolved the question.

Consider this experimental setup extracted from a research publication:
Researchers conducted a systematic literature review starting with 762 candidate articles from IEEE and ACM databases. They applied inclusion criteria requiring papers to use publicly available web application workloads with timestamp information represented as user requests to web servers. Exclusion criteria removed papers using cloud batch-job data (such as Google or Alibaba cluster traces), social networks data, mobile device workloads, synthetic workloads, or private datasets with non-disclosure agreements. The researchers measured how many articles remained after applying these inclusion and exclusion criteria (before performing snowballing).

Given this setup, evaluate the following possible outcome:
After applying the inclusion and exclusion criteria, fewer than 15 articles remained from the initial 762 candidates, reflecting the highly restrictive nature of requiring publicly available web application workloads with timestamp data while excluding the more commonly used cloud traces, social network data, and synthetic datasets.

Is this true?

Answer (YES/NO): NO